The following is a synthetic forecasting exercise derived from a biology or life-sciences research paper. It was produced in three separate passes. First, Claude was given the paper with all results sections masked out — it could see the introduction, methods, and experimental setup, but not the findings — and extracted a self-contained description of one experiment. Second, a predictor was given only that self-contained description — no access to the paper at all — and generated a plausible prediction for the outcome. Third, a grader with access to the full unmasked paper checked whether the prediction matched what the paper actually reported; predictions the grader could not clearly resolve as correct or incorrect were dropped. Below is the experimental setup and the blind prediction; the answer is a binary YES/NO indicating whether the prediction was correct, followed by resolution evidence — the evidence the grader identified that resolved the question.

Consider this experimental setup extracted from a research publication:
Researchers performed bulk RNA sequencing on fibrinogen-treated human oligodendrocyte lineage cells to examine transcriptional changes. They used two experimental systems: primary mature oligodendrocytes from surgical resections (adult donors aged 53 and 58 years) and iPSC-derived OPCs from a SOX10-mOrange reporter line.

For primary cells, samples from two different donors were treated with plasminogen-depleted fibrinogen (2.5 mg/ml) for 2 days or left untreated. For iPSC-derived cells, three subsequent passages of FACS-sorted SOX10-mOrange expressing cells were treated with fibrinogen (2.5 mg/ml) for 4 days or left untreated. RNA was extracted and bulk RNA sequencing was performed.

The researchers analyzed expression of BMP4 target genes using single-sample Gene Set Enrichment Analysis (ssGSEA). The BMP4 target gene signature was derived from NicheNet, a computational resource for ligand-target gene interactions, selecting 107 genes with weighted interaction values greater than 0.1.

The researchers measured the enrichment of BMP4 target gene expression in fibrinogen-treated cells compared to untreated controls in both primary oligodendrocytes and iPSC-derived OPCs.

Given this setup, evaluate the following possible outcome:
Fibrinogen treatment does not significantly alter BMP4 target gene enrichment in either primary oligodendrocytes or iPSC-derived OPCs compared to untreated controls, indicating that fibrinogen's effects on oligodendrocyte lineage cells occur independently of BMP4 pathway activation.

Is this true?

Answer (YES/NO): NO